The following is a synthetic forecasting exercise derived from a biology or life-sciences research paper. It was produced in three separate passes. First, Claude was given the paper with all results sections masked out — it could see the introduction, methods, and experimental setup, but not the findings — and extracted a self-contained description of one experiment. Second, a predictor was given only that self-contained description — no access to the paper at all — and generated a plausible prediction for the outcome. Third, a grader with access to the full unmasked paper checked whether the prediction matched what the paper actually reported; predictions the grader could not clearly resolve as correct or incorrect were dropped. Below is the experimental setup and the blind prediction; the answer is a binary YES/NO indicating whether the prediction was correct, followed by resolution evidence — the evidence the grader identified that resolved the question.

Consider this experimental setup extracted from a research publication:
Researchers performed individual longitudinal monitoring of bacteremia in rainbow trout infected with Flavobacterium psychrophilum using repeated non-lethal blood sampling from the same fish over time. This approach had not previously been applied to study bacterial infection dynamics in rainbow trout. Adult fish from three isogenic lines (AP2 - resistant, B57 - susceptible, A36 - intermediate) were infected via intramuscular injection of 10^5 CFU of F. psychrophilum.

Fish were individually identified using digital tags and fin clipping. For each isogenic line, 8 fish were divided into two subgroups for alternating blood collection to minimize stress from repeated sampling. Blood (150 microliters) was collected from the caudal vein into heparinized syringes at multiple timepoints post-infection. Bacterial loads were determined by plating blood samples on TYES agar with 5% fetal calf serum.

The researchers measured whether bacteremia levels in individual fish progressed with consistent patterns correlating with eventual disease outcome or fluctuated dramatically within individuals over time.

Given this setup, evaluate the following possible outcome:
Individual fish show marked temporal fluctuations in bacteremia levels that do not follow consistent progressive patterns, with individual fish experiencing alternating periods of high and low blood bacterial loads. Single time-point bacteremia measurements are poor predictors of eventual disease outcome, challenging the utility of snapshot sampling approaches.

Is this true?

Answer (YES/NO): NO